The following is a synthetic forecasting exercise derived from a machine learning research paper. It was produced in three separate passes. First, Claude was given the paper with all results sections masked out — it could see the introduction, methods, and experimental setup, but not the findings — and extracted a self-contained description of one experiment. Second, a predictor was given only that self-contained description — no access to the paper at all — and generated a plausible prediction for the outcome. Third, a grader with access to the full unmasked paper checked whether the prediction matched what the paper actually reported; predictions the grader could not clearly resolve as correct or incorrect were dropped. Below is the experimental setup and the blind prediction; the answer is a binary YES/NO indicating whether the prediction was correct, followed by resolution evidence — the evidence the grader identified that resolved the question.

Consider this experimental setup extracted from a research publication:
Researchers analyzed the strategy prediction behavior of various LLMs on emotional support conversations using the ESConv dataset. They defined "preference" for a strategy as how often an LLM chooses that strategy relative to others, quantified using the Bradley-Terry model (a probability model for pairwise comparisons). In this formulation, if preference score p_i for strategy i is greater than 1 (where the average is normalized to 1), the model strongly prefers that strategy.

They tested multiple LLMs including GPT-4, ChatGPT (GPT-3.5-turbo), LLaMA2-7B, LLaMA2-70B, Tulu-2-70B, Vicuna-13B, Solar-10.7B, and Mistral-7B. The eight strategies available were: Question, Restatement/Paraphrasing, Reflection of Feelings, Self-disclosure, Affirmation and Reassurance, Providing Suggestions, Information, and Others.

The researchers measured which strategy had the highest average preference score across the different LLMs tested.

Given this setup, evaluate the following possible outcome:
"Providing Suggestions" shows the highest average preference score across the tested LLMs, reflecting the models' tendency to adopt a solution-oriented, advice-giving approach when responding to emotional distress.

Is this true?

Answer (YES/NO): NO